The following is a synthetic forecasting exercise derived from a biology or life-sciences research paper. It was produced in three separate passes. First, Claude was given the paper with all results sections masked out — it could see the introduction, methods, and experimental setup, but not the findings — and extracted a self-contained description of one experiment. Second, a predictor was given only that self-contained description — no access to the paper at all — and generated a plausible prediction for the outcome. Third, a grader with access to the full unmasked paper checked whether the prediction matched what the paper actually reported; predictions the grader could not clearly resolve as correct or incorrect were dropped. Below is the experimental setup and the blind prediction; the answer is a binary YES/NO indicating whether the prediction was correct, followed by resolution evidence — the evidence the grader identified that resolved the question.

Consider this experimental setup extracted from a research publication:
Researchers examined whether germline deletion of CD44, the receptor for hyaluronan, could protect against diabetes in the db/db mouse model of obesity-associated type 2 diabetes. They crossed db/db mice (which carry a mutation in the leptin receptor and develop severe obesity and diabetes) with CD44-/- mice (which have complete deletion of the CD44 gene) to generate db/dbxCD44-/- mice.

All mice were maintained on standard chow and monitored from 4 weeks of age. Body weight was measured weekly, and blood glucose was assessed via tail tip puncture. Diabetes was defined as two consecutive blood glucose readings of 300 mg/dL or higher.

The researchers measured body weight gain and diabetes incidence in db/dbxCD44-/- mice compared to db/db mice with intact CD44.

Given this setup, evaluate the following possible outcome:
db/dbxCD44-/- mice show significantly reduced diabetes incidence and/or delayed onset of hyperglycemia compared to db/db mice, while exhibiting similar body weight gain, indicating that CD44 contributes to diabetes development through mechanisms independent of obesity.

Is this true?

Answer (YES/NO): YES